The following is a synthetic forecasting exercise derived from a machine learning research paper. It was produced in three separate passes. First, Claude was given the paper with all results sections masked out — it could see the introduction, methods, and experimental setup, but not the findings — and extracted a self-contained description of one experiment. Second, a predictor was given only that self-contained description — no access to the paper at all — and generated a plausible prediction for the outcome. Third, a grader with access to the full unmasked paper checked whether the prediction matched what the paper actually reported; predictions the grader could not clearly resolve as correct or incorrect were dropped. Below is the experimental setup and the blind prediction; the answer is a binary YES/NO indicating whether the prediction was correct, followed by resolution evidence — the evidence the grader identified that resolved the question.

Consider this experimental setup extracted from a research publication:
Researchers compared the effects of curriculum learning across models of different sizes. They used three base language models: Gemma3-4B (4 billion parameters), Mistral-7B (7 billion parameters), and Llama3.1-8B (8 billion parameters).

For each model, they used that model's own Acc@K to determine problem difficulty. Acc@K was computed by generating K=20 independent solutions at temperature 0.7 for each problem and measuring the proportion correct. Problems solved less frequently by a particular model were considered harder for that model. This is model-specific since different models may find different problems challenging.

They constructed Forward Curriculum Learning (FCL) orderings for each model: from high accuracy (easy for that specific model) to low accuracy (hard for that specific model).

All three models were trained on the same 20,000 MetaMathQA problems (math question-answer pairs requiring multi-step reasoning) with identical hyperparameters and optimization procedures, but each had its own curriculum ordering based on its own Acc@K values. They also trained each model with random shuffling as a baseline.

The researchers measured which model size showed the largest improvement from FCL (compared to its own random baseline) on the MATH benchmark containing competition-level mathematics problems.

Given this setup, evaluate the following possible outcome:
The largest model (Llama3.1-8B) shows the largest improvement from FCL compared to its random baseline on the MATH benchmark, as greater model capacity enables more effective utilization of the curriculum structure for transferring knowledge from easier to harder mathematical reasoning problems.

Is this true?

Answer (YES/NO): NO